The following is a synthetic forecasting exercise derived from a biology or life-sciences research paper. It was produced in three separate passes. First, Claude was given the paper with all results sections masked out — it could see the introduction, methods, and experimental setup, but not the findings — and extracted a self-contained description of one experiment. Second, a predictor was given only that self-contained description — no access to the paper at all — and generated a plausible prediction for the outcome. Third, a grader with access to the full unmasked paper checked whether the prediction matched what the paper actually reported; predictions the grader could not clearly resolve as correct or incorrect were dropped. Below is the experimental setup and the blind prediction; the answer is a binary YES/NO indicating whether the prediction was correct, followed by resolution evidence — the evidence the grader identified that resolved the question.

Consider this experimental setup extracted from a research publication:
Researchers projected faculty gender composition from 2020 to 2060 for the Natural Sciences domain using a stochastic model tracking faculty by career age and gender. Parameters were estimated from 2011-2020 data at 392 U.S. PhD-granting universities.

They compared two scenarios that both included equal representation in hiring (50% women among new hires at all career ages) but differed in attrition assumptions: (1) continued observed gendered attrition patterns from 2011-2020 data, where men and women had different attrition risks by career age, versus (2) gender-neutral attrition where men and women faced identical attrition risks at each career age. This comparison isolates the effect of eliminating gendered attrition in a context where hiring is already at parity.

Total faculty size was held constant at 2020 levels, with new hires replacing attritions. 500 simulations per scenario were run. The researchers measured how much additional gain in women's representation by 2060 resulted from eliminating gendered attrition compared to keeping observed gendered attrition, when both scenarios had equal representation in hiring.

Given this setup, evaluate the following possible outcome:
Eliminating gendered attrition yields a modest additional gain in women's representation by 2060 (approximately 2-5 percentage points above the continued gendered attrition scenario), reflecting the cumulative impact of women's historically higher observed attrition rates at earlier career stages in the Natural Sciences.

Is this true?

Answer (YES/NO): NO